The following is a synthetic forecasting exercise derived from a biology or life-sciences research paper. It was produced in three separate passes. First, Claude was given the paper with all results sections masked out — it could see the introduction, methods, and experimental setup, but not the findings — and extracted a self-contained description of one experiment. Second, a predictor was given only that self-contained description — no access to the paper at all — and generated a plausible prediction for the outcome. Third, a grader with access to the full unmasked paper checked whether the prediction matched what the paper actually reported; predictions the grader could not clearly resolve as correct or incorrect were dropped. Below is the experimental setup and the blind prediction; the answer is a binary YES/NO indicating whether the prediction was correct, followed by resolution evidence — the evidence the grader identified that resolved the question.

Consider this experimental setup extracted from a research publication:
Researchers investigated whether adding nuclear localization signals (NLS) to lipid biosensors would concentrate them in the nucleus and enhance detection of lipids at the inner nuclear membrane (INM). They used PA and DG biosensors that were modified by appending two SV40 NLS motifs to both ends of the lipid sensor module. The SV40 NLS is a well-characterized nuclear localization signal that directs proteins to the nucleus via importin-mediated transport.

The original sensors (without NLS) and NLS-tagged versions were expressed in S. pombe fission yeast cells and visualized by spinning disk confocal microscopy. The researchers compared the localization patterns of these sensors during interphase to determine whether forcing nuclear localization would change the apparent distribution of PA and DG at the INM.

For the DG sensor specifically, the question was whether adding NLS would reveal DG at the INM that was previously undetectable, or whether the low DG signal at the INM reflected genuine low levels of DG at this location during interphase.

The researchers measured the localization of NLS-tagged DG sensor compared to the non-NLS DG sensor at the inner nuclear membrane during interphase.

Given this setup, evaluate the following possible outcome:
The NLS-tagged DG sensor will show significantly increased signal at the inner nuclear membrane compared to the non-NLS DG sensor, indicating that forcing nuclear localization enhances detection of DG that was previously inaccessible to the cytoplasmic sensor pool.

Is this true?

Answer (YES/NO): YES